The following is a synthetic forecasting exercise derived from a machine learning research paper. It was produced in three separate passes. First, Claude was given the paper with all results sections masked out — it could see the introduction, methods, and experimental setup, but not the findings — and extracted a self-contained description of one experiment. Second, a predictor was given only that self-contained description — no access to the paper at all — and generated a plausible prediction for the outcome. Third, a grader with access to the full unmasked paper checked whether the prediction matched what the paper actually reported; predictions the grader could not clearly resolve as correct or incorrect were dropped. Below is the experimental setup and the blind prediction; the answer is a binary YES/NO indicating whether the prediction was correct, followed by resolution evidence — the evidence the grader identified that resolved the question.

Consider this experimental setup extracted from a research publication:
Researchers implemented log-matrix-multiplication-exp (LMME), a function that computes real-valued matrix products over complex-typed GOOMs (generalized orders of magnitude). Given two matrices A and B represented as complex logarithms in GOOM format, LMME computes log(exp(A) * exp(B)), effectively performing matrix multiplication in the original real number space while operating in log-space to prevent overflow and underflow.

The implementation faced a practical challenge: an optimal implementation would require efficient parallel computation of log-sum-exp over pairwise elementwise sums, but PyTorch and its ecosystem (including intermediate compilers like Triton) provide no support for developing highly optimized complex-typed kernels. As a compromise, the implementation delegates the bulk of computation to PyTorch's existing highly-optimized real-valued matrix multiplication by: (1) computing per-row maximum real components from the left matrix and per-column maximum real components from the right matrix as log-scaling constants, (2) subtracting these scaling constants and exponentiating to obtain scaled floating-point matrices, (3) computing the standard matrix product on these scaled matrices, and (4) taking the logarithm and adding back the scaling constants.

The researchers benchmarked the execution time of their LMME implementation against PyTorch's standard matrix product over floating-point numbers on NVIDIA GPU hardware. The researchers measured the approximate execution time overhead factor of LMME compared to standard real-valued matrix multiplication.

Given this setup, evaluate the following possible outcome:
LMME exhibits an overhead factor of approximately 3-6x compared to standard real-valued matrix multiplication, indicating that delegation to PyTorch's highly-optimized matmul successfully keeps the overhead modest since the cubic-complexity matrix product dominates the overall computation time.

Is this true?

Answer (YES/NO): NO